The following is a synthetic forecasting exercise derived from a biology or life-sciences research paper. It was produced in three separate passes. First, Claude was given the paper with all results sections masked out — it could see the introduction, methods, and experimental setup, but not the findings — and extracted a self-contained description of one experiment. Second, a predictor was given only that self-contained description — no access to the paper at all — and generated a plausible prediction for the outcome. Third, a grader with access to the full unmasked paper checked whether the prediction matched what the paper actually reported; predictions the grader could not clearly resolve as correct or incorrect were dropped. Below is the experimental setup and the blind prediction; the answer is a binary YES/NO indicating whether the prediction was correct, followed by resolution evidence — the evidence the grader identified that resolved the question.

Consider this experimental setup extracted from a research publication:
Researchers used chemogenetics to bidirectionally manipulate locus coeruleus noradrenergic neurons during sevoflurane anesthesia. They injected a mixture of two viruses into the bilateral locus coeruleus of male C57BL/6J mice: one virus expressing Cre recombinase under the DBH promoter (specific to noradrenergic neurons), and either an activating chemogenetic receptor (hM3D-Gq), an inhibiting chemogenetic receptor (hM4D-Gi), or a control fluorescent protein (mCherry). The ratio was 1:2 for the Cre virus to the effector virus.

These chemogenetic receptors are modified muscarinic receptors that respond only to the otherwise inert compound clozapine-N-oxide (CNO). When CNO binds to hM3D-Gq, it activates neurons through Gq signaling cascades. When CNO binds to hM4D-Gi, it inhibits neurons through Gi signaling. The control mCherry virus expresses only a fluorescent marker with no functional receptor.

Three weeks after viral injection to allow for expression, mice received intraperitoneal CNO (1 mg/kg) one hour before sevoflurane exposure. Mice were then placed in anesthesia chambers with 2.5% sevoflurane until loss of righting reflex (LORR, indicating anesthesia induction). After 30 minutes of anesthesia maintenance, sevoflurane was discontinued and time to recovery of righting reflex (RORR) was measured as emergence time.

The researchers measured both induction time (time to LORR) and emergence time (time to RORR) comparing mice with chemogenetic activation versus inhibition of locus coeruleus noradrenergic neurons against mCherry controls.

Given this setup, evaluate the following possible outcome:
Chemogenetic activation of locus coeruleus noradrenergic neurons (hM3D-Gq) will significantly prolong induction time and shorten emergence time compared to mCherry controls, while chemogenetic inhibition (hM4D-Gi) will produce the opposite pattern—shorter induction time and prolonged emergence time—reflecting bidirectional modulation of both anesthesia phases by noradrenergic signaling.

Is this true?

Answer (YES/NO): YES